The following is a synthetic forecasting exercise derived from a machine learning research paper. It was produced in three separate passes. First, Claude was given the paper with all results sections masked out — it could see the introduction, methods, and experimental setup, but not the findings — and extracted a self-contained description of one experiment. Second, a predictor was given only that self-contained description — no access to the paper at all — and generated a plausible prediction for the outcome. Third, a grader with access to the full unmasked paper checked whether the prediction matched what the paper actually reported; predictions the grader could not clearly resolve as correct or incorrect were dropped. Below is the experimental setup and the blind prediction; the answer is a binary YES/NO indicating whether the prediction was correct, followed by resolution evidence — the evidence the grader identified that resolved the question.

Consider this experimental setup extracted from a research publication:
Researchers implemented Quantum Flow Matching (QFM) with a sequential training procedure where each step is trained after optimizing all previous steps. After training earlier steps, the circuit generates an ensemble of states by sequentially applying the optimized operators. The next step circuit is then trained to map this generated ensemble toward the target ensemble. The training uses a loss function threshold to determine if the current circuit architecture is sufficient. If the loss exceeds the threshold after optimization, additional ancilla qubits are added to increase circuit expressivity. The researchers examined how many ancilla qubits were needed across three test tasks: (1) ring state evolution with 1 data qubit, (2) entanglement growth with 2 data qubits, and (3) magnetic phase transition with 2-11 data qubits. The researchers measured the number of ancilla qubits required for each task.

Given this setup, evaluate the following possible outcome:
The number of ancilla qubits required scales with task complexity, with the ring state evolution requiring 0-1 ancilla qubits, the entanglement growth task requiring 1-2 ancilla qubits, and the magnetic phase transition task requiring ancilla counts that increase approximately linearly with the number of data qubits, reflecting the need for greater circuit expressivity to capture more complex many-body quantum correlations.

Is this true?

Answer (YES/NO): NO